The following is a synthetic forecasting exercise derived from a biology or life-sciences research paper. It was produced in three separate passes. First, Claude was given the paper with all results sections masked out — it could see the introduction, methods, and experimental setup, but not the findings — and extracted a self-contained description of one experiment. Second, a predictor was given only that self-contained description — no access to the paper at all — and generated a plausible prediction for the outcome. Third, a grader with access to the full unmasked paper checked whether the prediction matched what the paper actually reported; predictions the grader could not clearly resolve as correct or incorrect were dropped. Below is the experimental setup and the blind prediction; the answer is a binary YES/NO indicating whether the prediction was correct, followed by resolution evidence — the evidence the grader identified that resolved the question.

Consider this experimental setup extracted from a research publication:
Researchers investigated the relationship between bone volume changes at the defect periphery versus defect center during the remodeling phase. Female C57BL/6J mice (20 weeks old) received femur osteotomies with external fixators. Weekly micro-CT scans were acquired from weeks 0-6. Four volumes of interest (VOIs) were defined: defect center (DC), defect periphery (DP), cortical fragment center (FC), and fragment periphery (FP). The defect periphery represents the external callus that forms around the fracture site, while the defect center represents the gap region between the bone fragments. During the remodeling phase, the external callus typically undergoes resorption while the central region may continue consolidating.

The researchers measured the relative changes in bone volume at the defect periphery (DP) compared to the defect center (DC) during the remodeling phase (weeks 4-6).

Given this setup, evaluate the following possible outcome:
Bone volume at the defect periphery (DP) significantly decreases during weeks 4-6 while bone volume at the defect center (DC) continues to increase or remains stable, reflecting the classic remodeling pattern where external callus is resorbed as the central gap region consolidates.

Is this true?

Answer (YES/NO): NO